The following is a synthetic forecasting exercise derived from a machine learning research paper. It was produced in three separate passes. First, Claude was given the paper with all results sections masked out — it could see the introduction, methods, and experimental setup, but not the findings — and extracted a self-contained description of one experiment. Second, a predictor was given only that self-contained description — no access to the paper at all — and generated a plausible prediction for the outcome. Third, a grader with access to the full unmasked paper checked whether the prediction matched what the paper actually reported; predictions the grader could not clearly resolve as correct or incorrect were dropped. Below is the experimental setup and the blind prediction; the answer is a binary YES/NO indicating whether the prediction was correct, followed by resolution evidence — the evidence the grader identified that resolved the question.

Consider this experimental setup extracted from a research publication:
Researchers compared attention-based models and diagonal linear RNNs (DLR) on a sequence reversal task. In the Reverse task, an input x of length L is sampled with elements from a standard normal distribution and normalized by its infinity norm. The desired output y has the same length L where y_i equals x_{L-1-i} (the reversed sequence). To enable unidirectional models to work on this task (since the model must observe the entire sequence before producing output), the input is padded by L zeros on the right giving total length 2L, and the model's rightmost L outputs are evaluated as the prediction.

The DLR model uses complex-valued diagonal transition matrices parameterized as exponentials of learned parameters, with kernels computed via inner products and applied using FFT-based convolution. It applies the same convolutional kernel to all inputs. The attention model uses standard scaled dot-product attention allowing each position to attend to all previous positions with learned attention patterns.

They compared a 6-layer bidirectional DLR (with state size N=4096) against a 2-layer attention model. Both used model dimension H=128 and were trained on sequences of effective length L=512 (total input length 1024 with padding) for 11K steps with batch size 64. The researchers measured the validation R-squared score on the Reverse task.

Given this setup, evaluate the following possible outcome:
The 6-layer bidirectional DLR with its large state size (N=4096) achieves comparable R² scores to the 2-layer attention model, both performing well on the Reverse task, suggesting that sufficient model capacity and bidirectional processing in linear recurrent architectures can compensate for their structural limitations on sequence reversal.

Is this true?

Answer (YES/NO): NO